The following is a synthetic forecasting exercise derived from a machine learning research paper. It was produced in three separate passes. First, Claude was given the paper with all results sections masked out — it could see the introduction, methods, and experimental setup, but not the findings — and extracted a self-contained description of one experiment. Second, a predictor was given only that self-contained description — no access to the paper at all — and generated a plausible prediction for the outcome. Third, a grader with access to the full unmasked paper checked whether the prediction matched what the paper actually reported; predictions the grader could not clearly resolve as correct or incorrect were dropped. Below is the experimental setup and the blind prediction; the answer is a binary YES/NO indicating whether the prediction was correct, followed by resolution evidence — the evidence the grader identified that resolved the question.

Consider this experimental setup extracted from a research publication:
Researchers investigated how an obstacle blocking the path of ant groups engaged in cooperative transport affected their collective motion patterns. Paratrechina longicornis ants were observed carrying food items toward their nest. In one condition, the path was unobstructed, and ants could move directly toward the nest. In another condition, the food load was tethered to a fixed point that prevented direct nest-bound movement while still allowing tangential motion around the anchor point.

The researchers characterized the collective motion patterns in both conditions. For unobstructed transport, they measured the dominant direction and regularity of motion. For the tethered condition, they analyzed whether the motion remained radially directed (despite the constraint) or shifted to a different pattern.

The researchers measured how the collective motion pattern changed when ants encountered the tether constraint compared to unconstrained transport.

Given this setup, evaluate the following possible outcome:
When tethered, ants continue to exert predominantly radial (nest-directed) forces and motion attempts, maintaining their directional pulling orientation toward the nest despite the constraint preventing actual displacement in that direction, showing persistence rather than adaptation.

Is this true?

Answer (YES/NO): NO